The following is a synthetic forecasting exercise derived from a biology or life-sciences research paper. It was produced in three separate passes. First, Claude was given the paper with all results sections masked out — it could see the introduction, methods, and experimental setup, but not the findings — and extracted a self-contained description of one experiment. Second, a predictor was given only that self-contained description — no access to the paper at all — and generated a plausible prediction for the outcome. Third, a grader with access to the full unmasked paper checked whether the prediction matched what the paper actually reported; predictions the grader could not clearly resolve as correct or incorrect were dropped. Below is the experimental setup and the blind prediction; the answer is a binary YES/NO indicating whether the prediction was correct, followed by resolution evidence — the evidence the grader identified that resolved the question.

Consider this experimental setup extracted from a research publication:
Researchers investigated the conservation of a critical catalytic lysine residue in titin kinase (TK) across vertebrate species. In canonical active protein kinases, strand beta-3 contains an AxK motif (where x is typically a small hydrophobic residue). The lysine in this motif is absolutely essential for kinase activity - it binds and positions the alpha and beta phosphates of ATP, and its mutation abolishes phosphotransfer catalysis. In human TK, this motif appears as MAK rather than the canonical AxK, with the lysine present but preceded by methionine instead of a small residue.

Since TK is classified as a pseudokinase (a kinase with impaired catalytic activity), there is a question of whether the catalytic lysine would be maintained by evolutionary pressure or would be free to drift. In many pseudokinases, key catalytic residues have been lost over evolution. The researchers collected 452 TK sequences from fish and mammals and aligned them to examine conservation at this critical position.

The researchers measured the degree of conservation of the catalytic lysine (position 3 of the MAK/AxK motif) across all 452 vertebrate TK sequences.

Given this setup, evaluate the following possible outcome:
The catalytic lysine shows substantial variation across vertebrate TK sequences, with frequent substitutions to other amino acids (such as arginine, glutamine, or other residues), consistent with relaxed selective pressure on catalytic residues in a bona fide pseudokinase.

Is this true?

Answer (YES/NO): NO